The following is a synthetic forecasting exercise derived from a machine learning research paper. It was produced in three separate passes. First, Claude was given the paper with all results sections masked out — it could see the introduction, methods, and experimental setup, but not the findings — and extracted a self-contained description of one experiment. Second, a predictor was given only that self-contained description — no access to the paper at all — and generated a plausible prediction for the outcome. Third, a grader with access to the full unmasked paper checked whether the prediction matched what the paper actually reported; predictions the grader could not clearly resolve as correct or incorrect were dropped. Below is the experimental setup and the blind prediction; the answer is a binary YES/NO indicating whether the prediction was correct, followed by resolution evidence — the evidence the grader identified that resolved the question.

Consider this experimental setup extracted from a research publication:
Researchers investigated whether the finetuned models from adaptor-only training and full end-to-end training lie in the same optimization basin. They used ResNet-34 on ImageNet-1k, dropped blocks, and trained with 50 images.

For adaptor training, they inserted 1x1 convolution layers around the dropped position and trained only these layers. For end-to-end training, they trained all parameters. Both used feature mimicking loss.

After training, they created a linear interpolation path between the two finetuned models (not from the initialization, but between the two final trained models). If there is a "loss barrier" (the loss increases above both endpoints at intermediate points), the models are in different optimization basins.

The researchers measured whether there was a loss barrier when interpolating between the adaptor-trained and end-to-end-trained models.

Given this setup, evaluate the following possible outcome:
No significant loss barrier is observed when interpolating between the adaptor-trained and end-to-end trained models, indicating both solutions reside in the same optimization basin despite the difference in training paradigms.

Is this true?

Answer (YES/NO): YES